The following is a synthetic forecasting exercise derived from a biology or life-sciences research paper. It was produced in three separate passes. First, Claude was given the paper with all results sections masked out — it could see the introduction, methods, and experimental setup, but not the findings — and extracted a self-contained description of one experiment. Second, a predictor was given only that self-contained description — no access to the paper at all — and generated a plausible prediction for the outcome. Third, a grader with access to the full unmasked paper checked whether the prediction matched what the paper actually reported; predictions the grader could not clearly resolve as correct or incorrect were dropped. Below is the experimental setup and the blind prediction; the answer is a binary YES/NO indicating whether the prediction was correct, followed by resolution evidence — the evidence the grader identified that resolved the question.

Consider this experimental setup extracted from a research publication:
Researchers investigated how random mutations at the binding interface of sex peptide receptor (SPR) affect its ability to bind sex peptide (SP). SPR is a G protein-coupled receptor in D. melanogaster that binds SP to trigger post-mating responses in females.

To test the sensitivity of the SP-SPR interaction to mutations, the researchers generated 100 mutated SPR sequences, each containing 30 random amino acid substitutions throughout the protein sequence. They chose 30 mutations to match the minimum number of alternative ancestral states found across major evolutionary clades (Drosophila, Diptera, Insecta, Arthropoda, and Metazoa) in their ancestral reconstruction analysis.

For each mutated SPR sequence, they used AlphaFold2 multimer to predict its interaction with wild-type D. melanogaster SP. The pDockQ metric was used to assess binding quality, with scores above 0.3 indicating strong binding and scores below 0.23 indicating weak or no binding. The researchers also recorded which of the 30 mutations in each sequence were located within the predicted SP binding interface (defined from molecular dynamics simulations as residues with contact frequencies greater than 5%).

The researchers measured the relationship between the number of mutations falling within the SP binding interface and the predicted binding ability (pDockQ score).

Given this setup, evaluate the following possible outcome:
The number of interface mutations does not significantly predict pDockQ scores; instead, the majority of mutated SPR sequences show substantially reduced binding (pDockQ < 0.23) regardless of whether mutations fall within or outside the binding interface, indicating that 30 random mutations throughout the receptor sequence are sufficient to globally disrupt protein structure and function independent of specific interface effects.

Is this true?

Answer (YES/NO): NO